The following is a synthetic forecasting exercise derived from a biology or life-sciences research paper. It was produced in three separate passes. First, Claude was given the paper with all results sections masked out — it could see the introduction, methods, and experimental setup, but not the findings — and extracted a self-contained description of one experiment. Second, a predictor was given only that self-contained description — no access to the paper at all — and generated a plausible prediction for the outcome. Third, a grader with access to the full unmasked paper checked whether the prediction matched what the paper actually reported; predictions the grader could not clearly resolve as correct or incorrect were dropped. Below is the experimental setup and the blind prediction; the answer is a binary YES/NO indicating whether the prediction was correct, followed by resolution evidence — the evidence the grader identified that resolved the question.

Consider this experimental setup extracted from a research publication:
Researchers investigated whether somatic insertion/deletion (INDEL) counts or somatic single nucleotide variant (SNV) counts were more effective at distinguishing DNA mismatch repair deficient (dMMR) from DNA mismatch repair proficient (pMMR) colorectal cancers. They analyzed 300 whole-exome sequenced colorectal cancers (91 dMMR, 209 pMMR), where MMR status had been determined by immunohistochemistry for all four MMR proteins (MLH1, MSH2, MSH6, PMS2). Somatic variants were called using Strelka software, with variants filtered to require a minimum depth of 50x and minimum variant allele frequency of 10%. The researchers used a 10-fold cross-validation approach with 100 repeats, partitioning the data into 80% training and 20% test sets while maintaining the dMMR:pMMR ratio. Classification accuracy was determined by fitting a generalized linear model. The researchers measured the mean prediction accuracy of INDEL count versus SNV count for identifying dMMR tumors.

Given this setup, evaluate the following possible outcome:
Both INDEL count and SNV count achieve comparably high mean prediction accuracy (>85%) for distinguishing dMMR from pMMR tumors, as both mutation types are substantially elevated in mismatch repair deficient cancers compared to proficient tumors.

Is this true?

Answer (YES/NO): NO